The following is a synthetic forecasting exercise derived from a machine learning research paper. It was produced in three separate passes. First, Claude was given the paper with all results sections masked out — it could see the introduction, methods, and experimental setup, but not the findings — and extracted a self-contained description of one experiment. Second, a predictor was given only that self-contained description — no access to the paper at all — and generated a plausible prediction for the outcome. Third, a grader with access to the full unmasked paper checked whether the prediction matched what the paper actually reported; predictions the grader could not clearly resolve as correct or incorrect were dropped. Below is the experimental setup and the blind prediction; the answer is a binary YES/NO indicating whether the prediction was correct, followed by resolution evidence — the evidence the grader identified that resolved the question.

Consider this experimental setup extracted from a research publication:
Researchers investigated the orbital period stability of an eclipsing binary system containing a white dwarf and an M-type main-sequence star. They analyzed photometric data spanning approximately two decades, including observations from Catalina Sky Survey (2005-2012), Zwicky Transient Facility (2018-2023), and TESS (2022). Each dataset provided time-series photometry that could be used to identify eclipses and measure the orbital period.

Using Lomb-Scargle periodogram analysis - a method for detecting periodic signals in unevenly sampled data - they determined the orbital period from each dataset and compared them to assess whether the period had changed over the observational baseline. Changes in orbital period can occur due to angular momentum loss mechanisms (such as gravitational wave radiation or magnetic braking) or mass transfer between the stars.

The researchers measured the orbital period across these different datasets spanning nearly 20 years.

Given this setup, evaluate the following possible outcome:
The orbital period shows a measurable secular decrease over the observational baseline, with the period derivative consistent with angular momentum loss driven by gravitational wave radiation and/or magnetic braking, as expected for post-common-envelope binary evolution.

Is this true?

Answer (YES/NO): NO